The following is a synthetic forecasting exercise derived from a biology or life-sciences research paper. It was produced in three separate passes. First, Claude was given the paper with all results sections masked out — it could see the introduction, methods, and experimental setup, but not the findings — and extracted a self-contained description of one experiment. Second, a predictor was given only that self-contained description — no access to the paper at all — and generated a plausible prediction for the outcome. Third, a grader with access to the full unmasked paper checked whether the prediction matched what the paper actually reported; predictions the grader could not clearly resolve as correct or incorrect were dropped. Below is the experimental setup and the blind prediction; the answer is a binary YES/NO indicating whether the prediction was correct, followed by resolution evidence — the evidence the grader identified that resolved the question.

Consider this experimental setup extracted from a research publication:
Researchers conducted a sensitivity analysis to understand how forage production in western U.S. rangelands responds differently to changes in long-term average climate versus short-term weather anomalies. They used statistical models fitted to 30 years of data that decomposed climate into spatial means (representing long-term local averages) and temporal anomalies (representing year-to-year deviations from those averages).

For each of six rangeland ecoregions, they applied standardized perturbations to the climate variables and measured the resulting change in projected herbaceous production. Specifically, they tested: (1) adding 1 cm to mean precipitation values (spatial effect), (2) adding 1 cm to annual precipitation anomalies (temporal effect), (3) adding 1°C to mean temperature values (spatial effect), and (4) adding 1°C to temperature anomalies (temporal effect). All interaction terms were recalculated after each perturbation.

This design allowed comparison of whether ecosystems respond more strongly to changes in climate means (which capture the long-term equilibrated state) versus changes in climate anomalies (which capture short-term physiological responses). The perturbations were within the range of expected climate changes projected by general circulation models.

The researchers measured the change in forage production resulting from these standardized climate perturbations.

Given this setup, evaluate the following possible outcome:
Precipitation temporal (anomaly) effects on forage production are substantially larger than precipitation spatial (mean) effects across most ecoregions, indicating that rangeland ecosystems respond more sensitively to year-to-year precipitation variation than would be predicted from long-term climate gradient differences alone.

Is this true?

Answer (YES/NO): NO